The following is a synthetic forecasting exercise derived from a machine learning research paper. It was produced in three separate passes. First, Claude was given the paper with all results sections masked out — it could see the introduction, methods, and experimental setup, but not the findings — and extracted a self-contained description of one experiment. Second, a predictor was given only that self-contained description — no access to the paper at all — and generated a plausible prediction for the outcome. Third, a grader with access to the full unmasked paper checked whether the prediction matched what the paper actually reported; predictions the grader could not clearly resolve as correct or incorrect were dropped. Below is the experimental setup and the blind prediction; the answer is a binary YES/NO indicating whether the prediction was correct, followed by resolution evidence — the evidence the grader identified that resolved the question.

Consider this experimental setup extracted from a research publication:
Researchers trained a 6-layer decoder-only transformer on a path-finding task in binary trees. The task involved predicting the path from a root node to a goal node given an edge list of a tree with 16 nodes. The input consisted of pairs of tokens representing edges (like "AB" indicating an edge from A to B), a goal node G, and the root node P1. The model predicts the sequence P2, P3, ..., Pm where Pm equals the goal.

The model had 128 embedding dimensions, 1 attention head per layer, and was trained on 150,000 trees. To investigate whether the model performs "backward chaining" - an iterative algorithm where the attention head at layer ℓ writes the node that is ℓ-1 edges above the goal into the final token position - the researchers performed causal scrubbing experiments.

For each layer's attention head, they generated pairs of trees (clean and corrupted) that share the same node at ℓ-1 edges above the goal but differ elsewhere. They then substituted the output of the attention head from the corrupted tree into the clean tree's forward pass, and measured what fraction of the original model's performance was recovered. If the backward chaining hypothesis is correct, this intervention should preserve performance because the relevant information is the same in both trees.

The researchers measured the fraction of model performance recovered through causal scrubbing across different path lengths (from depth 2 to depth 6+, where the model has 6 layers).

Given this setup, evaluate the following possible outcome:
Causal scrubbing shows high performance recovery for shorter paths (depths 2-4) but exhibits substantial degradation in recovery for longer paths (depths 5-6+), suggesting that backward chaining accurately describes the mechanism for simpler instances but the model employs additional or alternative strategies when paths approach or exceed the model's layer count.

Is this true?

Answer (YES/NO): NO